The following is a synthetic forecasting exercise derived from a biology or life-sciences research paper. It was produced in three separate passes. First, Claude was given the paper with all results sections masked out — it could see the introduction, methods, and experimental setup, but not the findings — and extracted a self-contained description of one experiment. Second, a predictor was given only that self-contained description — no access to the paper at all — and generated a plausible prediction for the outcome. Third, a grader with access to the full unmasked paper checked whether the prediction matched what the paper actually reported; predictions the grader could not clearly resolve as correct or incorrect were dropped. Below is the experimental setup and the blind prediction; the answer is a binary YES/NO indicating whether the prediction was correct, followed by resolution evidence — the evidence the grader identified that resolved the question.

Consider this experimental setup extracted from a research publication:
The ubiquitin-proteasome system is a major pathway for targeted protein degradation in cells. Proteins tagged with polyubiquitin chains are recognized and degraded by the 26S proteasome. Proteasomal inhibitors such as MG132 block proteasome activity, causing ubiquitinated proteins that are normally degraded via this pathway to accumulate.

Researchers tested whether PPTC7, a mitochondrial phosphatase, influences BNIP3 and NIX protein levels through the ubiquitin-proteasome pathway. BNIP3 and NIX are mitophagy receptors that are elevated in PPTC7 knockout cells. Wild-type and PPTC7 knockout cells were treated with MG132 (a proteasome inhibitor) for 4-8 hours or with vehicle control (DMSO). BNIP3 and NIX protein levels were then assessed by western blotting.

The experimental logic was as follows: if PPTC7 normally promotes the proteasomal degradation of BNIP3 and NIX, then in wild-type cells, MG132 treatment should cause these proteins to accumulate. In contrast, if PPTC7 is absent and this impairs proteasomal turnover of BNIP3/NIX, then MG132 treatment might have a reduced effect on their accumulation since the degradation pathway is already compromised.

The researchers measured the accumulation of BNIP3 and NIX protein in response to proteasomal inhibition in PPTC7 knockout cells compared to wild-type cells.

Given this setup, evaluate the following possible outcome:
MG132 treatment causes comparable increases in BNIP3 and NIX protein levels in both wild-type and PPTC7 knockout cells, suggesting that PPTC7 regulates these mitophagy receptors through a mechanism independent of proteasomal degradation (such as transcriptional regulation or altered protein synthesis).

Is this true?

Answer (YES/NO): NO